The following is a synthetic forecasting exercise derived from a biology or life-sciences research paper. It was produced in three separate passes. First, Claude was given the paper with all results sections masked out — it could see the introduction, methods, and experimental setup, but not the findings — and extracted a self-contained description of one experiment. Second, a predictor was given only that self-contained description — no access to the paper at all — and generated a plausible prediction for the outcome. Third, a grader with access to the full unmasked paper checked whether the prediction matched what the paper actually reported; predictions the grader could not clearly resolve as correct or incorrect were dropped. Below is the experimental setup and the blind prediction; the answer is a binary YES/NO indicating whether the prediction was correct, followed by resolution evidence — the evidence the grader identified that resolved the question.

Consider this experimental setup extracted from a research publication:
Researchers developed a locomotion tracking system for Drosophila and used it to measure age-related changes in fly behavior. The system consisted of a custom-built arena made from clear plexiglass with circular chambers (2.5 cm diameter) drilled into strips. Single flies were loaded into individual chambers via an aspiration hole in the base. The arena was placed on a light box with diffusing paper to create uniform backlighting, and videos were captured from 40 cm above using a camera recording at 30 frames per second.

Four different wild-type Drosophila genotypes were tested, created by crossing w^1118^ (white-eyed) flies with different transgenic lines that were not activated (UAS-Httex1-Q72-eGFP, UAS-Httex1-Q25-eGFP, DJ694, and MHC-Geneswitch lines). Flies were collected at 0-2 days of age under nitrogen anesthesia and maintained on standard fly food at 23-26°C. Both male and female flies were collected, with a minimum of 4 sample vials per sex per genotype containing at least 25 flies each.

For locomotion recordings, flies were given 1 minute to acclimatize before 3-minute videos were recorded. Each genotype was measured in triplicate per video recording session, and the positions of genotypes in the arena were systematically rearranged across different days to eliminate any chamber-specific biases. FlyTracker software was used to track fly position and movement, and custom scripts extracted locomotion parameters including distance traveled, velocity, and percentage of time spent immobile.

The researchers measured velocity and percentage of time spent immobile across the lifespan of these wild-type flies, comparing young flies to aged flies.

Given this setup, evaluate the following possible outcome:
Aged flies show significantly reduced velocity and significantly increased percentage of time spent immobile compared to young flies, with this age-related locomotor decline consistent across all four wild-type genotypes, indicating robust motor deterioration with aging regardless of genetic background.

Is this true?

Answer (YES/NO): YES